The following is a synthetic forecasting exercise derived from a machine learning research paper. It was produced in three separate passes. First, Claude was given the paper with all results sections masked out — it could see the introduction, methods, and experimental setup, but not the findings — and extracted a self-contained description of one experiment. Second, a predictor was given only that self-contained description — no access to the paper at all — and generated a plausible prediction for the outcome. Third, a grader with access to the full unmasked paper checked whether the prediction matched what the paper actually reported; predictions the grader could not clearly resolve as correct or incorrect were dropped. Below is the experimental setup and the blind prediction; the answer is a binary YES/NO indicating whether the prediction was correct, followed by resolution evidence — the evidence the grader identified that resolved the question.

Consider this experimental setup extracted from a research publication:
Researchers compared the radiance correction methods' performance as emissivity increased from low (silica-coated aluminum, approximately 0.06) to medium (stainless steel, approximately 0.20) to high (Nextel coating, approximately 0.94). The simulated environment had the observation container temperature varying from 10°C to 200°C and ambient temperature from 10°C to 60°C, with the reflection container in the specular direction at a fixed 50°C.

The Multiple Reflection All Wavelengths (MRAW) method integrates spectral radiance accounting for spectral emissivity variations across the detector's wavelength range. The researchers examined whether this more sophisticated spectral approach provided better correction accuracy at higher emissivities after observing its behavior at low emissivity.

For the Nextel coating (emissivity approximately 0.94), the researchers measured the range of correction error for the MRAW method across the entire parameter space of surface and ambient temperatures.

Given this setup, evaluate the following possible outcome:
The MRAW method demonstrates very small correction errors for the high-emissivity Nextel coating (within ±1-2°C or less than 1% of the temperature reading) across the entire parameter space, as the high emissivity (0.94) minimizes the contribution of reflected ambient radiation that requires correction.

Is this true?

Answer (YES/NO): YES